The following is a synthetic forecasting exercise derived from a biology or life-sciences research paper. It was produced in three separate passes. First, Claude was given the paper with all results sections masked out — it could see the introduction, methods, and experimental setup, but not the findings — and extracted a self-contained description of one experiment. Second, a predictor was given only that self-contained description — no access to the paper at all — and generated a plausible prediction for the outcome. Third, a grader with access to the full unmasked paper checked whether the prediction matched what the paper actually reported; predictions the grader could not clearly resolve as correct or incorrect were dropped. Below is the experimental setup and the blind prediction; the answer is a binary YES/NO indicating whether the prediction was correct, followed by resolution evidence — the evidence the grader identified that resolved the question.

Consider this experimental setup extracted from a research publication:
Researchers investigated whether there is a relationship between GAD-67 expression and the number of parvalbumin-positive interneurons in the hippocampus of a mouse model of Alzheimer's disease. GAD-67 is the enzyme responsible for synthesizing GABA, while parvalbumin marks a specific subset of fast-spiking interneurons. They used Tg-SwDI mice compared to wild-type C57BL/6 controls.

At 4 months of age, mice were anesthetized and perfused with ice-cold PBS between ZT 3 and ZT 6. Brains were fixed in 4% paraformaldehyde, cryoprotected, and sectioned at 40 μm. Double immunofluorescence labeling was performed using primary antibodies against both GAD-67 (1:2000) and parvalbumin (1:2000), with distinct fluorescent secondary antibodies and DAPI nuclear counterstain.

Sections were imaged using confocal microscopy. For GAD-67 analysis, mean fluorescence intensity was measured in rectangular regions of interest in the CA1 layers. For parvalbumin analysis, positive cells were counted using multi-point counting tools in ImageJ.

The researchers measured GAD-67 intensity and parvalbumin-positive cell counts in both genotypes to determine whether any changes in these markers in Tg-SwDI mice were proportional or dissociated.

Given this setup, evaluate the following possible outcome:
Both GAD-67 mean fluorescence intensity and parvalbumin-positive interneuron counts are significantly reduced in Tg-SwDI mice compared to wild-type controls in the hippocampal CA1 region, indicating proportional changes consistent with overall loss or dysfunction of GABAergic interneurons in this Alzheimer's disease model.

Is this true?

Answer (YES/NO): NO